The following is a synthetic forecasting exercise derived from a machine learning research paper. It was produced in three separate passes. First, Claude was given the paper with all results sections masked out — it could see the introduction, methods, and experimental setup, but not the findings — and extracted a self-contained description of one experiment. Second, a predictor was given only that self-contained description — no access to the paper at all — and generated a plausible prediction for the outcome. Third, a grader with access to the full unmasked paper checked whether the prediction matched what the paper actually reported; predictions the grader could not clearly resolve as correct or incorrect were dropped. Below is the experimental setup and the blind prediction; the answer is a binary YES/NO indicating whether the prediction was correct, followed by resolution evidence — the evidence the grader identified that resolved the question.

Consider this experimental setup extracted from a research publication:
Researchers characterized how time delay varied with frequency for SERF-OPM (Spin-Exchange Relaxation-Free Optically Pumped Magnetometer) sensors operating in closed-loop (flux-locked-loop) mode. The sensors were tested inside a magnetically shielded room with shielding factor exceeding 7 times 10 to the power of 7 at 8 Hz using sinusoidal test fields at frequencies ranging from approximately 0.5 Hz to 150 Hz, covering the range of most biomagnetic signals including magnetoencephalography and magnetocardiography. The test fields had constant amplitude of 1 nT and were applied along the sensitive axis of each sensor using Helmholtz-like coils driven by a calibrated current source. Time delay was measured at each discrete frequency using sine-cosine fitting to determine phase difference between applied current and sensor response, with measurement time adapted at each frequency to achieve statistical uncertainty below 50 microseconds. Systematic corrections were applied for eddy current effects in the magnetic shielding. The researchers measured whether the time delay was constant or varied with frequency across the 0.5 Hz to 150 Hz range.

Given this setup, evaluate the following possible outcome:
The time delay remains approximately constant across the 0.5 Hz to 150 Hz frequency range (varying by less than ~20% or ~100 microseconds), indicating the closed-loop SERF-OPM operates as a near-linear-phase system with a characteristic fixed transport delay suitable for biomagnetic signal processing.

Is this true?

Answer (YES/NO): NO